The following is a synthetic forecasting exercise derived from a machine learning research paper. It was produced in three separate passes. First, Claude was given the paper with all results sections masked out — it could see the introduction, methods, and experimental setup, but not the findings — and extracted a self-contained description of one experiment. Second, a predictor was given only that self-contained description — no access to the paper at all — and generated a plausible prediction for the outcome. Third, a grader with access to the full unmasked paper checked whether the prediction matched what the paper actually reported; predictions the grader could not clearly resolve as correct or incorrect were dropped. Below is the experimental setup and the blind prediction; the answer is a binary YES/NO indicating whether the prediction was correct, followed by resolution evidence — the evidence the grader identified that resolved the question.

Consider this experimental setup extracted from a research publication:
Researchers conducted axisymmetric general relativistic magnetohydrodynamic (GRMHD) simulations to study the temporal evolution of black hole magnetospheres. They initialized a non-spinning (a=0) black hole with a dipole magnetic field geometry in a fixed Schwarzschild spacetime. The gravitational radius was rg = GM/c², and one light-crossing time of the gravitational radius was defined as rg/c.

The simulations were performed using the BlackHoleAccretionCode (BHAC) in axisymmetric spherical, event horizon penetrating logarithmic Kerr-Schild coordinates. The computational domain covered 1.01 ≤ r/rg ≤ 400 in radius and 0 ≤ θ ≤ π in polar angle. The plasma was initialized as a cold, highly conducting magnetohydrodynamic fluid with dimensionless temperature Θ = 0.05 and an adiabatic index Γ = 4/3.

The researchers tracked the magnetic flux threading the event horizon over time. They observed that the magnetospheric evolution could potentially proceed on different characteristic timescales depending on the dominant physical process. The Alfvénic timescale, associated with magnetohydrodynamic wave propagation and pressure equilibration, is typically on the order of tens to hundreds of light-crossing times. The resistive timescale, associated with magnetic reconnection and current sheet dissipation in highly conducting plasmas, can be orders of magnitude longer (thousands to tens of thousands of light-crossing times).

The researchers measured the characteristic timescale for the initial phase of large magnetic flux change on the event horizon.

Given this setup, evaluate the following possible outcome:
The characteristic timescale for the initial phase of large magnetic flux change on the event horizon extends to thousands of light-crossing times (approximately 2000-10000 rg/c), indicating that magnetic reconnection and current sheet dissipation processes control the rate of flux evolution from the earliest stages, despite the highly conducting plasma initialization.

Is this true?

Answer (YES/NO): NO